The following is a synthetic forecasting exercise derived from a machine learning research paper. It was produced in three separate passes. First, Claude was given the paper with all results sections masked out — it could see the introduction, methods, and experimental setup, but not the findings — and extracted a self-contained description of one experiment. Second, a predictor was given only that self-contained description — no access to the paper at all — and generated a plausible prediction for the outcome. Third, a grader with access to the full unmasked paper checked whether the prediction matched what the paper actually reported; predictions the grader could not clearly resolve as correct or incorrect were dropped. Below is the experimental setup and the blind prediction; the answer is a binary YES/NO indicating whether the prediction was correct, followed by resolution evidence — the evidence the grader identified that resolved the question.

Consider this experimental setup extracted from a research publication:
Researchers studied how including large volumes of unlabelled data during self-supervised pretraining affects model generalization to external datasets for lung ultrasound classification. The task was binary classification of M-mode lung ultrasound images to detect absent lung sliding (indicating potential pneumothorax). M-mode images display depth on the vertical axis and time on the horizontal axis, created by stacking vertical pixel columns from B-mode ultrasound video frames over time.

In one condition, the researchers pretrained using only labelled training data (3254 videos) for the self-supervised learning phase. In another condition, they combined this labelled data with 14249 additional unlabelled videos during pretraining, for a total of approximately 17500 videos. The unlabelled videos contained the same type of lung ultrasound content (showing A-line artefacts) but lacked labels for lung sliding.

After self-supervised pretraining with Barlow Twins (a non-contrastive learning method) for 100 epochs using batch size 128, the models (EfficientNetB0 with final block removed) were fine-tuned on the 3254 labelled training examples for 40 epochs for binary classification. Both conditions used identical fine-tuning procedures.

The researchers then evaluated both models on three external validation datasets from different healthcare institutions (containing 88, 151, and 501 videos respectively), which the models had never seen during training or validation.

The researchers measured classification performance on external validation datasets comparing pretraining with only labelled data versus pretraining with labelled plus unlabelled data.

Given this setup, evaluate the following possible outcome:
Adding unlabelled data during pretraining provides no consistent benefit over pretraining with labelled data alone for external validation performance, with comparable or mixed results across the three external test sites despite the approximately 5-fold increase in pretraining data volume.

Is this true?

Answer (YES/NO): NO